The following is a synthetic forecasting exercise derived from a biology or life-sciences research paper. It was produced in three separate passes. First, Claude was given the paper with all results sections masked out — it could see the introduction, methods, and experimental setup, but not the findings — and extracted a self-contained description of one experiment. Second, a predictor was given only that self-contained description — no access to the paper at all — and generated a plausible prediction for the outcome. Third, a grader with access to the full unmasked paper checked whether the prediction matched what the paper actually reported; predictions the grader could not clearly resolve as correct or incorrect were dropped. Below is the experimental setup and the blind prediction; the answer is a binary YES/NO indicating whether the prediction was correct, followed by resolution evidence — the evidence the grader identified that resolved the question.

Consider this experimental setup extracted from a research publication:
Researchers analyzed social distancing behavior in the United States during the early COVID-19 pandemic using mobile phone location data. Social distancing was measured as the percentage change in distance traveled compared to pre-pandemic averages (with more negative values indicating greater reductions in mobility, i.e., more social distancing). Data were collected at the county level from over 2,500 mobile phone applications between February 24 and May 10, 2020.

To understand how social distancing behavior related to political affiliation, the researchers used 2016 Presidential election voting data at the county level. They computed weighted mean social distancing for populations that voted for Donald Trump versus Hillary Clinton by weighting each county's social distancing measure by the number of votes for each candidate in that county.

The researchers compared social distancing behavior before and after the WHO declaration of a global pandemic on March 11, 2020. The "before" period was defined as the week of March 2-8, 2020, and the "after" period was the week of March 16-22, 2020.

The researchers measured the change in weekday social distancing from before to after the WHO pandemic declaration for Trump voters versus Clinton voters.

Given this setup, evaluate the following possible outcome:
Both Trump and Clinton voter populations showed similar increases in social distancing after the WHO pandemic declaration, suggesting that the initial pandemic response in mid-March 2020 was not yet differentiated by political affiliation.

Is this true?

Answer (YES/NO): NO